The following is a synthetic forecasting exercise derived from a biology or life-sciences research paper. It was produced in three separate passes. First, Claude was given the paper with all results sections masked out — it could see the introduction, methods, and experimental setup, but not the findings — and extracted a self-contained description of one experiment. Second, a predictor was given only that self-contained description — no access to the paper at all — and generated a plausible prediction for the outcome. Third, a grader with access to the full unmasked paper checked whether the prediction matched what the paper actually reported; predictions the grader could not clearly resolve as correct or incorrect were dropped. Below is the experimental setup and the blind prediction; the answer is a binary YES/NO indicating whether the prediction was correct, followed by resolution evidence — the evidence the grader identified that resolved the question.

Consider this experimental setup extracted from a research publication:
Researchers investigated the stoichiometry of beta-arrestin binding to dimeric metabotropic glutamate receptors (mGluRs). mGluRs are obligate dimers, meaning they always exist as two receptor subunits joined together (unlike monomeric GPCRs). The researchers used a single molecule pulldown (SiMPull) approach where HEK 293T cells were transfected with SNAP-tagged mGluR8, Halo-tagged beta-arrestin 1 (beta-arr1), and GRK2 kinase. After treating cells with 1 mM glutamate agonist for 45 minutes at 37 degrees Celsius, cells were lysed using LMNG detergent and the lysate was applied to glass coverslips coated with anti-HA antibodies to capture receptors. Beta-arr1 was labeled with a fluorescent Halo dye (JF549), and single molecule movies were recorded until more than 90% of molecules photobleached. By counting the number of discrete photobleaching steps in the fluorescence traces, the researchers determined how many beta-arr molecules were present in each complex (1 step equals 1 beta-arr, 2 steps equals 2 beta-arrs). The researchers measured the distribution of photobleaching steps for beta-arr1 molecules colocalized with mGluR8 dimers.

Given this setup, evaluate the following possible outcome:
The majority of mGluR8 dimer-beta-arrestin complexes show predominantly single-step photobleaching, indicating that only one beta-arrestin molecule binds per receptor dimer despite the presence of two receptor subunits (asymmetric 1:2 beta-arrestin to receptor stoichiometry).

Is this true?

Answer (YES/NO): NO